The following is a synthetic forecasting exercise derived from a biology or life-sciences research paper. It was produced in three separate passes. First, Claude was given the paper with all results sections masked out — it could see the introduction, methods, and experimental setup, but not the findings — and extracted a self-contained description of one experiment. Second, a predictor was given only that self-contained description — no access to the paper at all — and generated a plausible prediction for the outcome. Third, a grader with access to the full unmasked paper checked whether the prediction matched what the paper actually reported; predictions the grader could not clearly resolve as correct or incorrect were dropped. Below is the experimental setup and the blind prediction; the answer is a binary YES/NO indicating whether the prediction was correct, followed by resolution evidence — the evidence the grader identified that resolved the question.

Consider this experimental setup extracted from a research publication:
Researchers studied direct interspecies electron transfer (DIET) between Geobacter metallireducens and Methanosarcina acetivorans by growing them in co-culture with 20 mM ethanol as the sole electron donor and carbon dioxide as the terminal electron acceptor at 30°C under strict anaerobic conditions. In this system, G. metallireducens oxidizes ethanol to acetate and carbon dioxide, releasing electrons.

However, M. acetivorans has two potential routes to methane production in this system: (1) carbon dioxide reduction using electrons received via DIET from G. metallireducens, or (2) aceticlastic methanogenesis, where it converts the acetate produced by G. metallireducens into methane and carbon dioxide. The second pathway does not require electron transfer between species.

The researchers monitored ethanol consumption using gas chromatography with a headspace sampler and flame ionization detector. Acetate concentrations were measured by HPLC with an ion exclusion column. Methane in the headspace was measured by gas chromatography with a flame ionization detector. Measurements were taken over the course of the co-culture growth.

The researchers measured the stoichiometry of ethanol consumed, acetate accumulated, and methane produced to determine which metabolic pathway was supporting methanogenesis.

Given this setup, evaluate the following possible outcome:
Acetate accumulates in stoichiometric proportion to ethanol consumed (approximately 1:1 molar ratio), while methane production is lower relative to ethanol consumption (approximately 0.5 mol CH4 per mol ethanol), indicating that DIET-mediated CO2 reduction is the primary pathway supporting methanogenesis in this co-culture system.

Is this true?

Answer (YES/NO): NO